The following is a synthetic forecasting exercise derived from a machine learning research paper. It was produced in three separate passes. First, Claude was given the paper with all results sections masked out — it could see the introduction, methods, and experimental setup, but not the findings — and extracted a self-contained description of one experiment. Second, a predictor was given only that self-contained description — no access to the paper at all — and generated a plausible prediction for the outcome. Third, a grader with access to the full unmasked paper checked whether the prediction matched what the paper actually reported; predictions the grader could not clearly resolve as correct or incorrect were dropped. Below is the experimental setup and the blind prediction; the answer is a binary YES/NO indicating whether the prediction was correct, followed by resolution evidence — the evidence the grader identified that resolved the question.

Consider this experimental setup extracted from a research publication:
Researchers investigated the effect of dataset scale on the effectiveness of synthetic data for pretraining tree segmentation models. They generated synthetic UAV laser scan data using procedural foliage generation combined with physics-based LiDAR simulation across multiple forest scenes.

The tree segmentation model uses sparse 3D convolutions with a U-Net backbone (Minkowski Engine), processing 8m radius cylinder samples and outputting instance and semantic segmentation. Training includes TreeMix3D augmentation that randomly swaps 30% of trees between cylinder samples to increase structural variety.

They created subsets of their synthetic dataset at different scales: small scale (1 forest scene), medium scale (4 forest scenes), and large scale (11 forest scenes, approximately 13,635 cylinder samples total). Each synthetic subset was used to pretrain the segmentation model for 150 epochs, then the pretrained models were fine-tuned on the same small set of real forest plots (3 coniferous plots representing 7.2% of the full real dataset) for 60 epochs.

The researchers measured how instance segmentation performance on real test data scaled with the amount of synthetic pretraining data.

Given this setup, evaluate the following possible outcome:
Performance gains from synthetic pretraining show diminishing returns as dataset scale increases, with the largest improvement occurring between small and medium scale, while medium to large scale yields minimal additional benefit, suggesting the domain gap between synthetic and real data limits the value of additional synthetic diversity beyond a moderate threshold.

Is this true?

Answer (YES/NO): NO